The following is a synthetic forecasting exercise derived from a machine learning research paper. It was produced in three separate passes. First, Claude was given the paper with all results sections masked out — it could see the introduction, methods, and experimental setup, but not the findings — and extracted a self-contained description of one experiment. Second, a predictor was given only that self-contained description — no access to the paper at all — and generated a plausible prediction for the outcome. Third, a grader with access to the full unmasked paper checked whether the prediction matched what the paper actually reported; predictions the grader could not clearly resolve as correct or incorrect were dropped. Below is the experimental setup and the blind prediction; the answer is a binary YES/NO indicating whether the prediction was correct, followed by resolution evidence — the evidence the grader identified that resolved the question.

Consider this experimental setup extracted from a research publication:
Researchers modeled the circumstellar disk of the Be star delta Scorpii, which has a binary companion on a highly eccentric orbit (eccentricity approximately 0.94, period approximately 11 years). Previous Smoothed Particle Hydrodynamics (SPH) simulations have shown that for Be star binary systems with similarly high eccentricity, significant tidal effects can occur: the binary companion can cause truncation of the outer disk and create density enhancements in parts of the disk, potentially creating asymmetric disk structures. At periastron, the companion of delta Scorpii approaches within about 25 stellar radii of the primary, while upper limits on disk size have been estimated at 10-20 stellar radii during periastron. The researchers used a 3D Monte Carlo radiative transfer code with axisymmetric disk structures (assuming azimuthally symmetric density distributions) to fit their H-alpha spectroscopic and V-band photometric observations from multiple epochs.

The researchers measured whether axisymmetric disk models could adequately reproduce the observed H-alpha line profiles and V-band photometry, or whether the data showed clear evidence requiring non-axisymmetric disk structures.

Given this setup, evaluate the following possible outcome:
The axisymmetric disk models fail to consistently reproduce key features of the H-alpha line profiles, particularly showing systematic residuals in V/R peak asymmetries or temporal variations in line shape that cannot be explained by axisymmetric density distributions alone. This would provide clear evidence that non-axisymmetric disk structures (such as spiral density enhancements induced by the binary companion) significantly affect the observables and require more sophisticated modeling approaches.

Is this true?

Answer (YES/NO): YES